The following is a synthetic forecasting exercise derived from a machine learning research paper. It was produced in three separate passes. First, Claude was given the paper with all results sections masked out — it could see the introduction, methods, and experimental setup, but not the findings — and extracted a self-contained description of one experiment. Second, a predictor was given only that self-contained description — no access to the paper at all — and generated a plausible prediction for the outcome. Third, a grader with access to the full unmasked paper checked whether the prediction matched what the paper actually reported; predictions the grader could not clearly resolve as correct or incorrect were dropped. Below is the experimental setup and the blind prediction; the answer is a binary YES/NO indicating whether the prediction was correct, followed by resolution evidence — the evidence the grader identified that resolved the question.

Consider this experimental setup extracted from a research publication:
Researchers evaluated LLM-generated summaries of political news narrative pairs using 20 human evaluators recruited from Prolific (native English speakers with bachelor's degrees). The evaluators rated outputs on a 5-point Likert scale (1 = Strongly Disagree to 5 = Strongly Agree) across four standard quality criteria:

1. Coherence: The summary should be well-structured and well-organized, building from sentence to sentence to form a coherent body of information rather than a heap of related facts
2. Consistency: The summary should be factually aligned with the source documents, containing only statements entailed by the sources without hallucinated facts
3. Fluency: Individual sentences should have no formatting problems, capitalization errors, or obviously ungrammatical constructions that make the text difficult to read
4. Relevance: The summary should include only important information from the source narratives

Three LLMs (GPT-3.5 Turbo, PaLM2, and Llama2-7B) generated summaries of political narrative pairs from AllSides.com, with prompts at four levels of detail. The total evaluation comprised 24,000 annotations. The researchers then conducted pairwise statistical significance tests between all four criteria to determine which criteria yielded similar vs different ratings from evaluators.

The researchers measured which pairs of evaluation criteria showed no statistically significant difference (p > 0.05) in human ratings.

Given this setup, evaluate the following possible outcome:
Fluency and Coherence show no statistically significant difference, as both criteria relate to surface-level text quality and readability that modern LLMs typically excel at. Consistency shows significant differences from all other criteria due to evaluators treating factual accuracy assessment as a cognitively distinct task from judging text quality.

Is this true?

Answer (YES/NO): NO